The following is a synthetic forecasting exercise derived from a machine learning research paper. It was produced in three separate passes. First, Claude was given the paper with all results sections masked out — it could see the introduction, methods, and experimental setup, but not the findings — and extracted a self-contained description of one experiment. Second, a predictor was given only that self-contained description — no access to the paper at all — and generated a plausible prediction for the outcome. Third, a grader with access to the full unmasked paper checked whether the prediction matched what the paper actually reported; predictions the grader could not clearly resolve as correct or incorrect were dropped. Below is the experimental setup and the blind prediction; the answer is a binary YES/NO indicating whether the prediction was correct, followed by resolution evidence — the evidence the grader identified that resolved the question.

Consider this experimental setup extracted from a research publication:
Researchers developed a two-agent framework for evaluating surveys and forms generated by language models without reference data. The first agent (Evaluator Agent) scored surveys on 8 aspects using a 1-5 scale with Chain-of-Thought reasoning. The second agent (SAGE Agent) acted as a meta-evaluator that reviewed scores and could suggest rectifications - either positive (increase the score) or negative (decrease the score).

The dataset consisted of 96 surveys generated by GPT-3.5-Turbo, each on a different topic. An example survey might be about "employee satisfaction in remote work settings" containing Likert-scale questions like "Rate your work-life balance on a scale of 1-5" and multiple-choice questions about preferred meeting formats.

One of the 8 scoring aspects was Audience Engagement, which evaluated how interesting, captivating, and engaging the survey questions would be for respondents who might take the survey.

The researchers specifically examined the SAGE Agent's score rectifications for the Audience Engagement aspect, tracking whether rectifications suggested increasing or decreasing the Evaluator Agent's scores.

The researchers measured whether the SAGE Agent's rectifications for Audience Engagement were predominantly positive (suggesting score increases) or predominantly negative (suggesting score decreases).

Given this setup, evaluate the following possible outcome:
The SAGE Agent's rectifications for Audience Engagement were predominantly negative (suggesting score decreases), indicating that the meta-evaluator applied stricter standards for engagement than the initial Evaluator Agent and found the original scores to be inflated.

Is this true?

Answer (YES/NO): YES